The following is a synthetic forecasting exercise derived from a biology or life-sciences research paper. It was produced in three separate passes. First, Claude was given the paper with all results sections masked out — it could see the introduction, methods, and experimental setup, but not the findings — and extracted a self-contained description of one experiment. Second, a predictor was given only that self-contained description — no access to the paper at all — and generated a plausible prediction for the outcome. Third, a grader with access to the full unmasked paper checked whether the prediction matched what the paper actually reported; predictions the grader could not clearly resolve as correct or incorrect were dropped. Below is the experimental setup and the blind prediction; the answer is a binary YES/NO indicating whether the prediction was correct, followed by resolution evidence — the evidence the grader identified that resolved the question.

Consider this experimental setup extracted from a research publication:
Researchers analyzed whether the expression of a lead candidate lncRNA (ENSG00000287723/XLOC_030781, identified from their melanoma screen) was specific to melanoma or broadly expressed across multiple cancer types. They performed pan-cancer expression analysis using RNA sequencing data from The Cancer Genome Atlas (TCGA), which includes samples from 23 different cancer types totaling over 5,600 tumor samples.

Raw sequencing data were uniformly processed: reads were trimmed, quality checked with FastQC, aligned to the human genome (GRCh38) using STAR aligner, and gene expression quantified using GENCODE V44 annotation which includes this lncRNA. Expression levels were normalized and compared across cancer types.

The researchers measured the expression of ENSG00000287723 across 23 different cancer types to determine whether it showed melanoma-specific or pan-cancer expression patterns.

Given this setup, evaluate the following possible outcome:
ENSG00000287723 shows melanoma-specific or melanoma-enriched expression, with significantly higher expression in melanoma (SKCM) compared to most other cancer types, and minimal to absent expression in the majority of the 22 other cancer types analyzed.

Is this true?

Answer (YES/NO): YES